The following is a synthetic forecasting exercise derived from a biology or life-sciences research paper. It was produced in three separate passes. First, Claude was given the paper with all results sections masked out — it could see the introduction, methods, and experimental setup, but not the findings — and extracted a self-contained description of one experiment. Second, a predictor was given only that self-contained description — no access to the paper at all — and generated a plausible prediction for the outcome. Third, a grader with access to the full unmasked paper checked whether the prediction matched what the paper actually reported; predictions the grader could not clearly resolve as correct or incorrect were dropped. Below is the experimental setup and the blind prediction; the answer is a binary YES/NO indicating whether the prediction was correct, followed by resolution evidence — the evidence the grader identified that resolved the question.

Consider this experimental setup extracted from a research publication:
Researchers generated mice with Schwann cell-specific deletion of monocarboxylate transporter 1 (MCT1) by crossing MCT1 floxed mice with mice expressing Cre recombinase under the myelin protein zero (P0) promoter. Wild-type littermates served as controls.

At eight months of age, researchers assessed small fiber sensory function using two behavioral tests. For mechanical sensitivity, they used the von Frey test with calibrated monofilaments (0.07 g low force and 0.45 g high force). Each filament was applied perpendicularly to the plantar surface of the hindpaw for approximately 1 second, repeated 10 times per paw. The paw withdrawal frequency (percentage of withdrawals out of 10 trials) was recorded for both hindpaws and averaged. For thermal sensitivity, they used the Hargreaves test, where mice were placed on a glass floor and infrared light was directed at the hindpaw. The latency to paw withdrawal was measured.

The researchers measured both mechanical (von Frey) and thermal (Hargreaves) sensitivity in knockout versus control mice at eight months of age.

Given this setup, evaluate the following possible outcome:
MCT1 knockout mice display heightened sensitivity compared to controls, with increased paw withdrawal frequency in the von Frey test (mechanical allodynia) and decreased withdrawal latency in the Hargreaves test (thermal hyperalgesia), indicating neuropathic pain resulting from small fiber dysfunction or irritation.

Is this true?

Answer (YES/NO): NO